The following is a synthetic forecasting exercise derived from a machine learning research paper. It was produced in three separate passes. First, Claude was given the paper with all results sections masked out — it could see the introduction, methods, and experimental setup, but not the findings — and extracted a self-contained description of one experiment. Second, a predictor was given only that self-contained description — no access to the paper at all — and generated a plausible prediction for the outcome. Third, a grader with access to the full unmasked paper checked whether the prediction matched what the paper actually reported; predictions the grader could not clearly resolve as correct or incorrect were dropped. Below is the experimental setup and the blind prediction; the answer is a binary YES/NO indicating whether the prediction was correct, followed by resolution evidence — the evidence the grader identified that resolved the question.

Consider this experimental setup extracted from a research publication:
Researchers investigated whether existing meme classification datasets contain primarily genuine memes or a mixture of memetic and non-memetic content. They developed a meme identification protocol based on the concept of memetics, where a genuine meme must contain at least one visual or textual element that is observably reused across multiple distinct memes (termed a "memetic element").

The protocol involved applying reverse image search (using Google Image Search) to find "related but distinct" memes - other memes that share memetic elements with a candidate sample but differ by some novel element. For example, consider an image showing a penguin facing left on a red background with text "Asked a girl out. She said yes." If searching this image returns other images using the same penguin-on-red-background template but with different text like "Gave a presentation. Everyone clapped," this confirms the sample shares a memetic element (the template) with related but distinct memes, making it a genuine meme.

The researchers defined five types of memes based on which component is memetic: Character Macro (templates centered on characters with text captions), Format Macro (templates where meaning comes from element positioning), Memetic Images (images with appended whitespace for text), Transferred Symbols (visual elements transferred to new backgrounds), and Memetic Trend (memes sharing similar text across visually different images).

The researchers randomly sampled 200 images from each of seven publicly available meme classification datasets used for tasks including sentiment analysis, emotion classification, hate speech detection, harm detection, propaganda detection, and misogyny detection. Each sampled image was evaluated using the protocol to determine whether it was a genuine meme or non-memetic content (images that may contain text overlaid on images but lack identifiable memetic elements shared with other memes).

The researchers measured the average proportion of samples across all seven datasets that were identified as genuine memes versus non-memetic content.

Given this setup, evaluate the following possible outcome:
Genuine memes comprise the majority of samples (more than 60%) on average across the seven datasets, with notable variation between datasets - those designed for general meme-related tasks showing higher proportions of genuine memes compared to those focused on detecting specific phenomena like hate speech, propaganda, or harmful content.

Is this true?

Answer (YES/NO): NO